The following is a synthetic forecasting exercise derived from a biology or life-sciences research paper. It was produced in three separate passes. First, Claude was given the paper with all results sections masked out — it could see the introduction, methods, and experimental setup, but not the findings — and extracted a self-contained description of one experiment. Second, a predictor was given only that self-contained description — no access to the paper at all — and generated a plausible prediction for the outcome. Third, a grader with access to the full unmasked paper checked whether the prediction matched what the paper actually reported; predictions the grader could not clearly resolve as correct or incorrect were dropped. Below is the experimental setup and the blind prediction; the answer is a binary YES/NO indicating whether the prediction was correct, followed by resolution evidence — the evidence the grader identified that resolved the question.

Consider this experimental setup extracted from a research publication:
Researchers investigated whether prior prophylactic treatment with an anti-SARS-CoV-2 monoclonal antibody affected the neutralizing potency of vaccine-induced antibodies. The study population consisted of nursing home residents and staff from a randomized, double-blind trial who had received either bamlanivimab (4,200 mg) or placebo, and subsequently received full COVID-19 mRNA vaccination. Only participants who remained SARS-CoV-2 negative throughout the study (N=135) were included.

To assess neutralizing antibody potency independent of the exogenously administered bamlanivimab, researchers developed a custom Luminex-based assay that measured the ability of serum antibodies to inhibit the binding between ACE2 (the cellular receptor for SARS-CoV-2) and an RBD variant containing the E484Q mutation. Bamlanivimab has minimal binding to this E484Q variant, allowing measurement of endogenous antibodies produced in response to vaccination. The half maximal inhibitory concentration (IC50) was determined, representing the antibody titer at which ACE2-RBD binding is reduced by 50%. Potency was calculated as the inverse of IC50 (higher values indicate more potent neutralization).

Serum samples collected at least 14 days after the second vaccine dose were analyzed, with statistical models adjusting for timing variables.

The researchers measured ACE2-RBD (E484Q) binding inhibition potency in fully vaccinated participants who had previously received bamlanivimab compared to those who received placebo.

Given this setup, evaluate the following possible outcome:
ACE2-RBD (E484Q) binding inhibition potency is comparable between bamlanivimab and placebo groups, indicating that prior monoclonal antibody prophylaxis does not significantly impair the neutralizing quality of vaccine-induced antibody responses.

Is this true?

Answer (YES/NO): NO